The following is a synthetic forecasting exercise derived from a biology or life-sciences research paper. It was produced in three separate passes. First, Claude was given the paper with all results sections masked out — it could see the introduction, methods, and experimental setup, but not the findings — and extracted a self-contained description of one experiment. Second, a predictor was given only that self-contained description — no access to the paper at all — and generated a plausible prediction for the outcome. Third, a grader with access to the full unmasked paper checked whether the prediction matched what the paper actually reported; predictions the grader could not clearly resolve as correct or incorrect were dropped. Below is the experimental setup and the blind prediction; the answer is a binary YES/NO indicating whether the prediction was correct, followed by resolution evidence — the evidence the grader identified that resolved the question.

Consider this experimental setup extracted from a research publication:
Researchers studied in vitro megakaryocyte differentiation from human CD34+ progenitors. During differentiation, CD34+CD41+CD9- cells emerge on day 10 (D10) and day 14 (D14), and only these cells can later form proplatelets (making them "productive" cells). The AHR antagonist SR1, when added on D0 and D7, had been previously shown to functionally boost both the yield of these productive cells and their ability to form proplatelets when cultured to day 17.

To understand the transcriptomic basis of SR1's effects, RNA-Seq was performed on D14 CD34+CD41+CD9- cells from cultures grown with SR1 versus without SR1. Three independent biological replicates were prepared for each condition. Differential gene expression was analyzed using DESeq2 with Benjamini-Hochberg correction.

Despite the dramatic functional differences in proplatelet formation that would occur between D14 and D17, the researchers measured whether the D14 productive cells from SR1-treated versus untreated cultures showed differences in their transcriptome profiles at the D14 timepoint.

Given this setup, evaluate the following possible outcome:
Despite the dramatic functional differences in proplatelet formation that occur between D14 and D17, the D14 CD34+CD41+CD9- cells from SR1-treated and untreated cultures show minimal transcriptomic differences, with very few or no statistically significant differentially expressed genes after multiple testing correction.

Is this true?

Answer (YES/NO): YES